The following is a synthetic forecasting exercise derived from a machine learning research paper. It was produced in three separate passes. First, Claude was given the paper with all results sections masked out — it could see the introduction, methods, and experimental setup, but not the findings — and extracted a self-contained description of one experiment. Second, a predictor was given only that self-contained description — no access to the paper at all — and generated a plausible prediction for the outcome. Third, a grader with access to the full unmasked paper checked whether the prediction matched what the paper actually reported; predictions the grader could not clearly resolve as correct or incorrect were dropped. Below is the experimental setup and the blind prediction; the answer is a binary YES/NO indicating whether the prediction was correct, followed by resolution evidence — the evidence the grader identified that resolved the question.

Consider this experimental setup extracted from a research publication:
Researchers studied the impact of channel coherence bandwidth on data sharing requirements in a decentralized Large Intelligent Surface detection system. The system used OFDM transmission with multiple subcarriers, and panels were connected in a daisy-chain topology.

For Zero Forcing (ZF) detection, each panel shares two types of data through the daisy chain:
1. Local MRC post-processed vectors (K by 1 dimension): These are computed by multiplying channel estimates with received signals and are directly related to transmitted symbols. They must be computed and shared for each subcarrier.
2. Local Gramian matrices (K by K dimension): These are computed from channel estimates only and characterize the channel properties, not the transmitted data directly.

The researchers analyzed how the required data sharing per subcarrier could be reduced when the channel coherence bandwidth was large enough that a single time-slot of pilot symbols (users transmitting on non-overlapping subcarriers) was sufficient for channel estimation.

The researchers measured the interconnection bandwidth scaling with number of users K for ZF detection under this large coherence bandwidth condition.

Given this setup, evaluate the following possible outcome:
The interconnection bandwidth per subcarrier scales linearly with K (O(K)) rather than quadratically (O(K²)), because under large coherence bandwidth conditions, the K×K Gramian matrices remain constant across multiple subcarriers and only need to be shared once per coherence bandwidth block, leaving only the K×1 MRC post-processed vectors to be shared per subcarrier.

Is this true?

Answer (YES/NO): YES